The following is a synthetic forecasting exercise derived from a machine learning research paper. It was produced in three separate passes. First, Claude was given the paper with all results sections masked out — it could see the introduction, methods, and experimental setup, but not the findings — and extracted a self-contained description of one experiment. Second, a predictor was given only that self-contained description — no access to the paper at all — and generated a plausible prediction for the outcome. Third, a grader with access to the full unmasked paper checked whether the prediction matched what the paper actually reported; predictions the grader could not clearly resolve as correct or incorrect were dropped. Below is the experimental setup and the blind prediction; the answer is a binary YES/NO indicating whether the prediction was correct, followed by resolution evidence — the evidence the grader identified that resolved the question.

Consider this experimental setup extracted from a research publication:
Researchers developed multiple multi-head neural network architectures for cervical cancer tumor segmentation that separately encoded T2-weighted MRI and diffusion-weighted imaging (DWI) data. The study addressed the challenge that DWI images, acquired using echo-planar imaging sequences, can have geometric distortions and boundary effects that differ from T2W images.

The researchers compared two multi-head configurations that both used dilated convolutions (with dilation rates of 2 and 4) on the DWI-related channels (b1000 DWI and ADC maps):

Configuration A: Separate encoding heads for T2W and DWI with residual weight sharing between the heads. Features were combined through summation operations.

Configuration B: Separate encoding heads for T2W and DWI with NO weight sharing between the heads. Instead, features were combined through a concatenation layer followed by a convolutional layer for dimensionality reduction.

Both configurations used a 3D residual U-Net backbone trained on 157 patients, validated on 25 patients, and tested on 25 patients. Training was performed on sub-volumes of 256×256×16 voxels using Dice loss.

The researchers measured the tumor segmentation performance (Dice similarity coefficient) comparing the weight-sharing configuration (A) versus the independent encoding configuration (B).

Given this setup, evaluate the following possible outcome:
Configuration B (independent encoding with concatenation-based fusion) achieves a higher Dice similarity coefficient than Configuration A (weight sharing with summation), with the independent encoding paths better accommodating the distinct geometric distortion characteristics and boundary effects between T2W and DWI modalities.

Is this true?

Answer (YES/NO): YES